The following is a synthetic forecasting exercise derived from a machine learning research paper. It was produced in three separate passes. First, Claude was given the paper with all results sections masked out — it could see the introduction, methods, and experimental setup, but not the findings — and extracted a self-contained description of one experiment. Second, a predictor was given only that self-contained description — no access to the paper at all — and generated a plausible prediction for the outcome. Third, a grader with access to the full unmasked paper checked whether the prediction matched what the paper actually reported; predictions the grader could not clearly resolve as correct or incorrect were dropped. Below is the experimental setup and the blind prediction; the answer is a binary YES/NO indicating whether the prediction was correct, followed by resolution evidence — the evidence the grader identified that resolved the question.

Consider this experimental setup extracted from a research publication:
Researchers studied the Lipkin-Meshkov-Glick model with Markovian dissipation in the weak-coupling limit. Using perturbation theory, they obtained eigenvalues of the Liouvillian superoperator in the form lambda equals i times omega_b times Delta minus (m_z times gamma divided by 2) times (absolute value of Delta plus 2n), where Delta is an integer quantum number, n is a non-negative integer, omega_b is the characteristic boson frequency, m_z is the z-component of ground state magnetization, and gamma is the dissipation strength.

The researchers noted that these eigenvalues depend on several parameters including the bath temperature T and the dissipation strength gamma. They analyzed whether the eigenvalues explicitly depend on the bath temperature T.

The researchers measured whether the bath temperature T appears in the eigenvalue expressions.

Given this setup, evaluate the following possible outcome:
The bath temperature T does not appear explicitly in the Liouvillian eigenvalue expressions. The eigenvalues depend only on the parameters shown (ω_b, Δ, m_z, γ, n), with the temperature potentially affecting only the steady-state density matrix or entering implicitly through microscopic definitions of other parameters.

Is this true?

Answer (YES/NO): YES